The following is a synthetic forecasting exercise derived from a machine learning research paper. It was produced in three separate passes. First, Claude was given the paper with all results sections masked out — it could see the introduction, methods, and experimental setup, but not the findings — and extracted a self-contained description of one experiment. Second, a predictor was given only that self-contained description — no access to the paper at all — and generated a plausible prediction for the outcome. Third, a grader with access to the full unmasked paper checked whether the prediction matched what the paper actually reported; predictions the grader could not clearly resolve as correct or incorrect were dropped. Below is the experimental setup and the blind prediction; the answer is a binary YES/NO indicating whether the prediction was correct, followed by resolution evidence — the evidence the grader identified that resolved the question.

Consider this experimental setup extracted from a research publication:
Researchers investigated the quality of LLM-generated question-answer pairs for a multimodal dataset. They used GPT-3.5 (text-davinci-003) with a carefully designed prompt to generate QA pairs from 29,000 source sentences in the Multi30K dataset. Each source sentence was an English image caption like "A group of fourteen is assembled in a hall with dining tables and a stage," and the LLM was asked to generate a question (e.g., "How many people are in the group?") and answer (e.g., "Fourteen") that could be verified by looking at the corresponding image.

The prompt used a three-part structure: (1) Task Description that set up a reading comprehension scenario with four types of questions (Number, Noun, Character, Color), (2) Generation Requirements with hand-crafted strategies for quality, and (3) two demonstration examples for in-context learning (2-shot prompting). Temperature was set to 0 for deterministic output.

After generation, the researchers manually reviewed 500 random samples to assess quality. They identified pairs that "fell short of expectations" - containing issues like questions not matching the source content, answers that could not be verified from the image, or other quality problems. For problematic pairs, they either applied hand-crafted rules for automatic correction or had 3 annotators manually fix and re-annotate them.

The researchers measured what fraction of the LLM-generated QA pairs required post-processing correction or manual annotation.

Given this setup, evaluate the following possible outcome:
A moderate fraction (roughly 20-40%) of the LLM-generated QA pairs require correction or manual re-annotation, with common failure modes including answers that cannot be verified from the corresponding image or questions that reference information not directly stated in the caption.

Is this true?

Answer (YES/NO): NO